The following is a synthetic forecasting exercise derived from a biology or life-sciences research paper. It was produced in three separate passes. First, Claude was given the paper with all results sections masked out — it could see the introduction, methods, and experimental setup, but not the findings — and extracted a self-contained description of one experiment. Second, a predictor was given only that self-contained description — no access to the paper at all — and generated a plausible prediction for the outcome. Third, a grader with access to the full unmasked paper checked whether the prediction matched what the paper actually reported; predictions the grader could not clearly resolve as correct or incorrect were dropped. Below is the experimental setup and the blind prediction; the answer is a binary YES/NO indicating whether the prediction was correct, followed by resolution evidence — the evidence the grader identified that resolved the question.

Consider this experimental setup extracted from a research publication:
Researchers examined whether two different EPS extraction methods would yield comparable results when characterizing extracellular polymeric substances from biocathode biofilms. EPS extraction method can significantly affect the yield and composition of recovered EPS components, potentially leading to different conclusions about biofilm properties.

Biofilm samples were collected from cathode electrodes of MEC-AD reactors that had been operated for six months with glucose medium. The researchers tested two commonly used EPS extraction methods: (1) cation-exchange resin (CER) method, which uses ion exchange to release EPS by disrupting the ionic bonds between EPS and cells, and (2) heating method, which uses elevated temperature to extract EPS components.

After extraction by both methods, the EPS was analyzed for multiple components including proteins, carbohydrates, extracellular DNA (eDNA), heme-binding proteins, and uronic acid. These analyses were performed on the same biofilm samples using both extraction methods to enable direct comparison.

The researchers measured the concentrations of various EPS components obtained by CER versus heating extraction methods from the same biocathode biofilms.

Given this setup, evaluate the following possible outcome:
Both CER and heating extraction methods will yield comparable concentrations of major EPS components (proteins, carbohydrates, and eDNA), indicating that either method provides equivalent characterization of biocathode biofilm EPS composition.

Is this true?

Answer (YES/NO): YES